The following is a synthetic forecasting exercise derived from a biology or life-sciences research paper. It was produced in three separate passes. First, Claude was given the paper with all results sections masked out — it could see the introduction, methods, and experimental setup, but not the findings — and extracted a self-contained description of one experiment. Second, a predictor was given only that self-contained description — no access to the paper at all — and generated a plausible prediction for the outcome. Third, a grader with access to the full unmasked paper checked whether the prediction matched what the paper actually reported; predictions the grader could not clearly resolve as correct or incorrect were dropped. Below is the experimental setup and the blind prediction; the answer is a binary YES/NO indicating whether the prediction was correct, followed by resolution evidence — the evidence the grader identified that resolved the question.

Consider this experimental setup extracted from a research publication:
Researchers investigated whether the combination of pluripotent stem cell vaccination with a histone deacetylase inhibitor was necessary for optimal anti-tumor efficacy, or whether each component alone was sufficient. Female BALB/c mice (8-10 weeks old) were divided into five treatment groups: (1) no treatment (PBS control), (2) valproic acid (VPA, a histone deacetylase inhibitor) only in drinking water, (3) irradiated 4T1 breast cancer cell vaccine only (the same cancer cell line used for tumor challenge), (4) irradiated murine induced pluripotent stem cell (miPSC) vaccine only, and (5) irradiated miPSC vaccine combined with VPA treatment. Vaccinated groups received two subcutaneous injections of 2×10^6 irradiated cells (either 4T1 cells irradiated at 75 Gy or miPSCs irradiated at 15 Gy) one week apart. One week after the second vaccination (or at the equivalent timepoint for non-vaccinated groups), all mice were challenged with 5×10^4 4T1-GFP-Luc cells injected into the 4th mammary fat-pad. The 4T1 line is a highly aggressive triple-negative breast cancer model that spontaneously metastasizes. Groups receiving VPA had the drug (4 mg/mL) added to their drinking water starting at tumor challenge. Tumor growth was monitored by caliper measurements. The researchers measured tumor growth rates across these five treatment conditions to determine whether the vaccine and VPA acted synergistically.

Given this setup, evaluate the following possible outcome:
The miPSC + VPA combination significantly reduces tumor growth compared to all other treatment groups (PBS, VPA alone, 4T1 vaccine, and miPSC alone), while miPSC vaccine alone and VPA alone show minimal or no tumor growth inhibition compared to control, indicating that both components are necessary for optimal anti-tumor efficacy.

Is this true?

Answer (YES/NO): NO